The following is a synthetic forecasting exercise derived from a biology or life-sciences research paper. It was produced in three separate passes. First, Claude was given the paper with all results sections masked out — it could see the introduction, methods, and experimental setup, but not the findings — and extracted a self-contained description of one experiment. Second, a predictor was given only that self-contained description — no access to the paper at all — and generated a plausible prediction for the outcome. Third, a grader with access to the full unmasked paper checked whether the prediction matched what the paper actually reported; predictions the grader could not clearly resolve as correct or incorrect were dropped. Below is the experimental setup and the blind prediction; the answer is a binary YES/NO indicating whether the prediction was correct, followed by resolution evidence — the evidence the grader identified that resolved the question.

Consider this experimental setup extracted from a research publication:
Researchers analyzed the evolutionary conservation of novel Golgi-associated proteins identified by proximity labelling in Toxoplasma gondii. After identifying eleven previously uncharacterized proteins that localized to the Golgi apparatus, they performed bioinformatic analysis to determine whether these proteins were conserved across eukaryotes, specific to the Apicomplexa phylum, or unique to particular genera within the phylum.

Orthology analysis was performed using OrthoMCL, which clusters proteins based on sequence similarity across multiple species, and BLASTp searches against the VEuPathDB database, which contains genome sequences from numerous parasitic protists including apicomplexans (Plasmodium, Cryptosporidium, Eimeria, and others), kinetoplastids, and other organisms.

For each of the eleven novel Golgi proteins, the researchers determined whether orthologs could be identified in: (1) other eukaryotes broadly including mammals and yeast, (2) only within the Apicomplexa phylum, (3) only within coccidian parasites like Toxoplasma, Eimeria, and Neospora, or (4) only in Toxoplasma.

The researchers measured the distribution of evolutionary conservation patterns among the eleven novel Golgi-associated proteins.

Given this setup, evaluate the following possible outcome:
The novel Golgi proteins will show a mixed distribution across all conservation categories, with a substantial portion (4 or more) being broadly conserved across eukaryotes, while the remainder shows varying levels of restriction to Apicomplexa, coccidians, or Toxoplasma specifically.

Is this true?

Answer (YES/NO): YES